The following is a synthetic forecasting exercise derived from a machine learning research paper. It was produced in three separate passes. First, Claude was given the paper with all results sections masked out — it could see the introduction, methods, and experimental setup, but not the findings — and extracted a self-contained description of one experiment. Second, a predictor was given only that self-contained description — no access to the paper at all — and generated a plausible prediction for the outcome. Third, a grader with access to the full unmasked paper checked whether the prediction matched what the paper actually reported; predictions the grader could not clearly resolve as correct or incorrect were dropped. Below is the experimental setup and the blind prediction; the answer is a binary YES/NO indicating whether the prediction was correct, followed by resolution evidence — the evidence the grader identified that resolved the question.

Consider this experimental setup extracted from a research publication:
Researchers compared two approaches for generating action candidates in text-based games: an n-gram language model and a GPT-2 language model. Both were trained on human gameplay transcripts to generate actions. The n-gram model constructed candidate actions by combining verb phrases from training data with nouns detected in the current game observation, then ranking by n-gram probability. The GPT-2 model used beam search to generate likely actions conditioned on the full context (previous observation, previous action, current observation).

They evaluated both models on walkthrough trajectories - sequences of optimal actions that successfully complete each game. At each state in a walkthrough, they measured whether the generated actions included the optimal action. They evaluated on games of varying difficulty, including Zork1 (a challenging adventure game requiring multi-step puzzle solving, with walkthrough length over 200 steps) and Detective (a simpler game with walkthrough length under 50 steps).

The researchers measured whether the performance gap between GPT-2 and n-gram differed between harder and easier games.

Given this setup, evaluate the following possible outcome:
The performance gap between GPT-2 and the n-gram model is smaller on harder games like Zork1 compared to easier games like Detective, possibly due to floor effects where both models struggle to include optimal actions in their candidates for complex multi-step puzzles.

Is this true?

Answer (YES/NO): NO